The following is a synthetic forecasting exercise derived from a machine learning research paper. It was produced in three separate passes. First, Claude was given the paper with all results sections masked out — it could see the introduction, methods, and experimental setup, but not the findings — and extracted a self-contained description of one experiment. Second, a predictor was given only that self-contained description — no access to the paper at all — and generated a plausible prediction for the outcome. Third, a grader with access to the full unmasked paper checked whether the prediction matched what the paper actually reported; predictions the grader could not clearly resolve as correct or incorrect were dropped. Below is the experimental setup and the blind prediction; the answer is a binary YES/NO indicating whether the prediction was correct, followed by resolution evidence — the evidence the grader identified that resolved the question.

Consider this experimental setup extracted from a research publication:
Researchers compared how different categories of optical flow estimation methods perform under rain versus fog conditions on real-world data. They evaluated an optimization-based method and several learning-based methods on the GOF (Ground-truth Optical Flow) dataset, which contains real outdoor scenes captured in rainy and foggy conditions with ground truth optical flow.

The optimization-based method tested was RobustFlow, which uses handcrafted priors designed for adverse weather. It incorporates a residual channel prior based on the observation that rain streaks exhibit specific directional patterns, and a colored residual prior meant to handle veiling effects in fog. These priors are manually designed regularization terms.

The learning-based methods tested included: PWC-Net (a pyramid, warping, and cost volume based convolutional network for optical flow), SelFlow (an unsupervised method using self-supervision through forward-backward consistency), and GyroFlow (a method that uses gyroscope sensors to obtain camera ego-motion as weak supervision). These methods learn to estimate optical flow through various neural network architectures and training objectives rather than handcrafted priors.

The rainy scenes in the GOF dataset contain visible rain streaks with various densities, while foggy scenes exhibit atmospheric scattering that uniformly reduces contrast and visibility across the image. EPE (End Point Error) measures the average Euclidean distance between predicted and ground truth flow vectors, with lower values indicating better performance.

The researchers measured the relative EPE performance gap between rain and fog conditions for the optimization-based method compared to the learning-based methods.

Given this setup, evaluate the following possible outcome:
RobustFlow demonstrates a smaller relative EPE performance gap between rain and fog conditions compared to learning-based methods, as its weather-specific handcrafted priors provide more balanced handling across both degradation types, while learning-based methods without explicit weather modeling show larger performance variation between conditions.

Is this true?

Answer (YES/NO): NO